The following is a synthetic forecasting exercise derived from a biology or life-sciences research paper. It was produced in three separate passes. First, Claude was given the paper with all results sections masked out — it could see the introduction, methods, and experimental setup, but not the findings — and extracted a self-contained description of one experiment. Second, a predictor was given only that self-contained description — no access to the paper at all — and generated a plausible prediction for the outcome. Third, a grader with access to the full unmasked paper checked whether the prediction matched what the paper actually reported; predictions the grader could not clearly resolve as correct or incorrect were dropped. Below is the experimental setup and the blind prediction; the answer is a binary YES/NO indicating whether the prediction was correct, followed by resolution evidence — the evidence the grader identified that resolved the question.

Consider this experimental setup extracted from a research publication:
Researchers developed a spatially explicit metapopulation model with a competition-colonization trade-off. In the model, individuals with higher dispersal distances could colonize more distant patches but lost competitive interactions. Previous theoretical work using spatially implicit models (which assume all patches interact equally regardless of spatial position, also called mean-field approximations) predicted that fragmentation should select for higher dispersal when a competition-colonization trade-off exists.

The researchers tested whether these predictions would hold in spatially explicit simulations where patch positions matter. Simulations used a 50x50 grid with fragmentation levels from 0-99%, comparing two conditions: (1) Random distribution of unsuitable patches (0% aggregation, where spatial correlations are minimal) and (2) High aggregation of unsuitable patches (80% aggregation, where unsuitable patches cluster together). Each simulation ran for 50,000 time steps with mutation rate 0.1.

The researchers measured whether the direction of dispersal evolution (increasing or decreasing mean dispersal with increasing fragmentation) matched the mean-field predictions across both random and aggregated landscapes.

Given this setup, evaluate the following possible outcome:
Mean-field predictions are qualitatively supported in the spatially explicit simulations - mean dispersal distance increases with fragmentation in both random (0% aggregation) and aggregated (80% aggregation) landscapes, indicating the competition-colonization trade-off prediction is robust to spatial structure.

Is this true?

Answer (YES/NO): NO